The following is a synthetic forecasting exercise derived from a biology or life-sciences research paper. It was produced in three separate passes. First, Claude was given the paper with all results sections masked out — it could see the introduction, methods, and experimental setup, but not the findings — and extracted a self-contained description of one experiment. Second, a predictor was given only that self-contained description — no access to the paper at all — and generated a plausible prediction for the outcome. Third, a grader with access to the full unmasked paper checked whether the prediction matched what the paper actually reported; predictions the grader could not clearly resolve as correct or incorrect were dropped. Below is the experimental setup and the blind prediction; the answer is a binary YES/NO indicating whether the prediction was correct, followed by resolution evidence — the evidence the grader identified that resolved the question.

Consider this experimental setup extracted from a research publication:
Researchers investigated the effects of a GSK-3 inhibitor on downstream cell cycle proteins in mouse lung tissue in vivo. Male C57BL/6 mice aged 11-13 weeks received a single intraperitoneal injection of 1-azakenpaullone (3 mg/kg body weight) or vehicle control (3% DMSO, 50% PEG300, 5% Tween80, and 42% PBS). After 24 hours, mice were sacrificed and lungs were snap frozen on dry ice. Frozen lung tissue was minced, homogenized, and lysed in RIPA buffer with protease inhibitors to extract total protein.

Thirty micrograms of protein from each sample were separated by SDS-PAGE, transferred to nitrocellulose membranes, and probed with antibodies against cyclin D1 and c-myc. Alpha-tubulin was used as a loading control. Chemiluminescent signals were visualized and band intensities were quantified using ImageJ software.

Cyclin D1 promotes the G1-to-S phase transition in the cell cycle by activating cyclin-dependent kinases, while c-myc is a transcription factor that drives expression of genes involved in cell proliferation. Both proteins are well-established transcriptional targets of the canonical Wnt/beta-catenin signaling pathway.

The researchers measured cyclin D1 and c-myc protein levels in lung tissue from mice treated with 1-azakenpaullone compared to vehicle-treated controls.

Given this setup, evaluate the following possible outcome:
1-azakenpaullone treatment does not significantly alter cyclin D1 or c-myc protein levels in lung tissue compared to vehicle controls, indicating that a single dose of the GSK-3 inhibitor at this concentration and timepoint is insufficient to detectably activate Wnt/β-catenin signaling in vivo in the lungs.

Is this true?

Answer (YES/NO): NO